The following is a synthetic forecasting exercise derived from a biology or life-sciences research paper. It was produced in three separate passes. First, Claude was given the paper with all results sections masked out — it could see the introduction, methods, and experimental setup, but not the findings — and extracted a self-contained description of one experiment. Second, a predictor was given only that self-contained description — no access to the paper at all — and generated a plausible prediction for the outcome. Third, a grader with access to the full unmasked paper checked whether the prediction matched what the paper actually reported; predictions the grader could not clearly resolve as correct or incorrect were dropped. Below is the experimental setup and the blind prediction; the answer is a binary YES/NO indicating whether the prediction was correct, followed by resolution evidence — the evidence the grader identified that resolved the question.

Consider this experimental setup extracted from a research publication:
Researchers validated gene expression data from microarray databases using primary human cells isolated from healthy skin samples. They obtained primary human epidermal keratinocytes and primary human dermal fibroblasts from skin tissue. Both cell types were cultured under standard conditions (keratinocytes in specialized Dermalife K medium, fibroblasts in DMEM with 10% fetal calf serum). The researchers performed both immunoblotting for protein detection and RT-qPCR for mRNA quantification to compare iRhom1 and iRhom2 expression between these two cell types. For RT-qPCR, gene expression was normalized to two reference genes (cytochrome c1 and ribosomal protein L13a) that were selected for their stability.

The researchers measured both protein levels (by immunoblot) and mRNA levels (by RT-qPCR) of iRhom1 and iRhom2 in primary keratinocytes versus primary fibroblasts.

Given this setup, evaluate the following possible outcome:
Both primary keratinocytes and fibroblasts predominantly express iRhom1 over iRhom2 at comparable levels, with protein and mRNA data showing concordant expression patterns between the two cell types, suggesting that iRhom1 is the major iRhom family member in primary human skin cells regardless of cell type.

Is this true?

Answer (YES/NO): NO